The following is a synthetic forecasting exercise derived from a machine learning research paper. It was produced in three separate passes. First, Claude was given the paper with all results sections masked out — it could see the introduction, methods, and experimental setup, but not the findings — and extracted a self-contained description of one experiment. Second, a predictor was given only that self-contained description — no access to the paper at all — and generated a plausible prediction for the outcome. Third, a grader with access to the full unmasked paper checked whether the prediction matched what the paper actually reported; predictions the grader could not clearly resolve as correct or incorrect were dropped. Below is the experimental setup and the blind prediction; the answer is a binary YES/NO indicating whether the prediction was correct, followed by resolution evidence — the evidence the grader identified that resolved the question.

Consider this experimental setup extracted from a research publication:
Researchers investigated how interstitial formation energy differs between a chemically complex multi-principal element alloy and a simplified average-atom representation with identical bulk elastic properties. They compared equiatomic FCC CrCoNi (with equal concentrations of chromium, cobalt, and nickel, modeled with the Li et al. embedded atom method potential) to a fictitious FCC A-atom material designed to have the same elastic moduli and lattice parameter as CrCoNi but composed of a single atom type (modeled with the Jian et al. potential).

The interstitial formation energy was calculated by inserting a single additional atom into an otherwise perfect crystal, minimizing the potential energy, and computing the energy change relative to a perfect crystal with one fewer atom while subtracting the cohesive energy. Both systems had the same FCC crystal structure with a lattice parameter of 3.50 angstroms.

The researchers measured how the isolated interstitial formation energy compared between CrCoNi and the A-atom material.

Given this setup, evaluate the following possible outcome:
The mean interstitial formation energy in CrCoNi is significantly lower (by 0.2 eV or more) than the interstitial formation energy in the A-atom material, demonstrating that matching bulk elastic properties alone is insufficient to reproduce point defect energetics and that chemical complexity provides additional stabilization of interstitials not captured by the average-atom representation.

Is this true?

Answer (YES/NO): YES